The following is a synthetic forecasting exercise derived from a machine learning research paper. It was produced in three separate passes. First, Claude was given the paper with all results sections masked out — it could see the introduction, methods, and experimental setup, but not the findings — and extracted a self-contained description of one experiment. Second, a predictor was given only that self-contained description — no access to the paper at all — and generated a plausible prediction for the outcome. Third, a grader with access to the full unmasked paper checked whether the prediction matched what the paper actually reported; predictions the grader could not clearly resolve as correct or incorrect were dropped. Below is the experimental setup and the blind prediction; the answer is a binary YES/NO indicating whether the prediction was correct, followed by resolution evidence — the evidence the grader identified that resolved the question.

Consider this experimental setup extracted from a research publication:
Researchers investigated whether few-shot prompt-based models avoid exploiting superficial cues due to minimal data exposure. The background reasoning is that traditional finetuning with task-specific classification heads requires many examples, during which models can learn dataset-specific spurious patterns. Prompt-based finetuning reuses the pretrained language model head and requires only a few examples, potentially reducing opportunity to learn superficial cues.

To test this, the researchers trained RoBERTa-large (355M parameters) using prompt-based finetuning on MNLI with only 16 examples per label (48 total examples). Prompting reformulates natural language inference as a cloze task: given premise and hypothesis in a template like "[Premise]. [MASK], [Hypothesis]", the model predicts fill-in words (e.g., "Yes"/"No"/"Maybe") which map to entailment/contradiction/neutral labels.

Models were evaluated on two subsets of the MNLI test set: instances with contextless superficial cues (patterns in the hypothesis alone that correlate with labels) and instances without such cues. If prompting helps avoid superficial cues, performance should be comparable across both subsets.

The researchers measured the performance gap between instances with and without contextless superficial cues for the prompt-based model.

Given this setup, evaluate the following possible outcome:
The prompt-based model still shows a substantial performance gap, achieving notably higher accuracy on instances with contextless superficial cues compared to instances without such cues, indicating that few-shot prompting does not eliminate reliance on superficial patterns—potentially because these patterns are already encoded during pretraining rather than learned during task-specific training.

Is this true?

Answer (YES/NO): YES